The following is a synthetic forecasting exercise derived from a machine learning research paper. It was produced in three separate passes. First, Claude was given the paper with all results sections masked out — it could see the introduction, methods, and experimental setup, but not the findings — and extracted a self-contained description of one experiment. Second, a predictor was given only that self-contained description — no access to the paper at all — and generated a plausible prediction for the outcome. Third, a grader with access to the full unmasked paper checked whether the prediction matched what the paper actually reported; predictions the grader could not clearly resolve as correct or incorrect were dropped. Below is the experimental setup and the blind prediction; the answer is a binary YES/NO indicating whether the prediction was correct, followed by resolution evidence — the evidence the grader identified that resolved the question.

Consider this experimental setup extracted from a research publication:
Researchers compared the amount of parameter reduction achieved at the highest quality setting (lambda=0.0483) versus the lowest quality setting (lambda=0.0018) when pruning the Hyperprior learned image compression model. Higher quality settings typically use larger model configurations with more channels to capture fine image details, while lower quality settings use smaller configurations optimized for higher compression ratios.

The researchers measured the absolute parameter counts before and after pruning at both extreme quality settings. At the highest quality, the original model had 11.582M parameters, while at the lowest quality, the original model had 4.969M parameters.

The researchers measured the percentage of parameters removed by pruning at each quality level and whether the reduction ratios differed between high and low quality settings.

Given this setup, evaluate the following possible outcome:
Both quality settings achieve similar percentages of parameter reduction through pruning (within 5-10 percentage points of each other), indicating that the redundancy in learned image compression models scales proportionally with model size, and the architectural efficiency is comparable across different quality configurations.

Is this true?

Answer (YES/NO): YES